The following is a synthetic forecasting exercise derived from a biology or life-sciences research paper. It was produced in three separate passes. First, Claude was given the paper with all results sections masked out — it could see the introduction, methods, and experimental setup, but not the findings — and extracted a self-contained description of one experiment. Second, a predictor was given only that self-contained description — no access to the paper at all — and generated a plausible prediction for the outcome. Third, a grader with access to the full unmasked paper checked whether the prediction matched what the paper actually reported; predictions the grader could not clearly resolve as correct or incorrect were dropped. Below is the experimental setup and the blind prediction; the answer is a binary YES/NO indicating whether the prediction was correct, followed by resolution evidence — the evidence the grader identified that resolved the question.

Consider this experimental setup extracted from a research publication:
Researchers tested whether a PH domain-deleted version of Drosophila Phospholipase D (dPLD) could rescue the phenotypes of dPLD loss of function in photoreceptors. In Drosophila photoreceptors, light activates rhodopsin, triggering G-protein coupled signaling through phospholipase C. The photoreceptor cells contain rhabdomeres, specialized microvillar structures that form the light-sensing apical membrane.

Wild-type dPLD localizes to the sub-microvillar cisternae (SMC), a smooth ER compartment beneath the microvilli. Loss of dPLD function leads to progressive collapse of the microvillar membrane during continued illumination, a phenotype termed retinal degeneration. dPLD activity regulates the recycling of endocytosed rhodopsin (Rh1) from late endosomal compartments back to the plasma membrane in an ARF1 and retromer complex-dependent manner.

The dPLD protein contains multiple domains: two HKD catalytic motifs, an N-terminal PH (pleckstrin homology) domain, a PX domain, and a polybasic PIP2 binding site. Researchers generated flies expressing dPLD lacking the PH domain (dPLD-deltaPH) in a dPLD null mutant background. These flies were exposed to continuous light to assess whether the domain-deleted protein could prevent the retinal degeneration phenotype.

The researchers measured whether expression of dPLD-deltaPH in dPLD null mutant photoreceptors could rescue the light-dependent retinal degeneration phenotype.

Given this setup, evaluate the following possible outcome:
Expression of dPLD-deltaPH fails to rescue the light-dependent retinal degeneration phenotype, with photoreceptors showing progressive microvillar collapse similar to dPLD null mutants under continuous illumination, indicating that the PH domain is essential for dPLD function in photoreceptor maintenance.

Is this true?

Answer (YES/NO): YES